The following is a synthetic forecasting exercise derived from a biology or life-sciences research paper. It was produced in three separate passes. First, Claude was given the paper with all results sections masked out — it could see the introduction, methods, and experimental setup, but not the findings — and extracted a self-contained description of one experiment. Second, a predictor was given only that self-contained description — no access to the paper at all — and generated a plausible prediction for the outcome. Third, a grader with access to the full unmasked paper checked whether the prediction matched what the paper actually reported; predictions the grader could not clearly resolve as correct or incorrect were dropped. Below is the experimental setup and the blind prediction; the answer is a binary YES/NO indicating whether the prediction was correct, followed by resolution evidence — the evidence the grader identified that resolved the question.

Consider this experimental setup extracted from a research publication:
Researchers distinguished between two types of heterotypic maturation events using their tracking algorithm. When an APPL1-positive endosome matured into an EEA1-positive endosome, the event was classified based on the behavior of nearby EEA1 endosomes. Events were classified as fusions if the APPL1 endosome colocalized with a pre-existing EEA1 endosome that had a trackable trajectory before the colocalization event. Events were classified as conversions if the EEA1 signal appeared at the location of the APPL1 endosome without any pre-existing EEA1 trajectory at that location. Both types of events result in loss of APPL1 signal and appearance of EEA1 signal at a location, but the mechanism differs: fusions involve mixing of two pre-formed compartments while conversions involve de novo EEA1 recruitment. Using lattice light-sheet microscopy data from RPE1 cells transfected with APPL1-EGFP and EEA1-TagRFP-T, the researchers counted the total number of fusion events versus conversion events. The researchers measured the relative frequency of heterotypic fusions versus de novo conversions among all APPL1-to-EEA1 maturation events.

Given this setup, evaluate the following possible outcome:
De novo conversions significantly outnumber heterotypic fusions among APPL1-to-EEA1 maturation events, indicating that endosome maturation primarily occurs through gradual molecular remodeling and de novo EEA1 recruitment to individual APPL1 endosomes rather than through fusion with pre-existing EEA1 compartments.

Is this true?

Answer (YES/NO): NO